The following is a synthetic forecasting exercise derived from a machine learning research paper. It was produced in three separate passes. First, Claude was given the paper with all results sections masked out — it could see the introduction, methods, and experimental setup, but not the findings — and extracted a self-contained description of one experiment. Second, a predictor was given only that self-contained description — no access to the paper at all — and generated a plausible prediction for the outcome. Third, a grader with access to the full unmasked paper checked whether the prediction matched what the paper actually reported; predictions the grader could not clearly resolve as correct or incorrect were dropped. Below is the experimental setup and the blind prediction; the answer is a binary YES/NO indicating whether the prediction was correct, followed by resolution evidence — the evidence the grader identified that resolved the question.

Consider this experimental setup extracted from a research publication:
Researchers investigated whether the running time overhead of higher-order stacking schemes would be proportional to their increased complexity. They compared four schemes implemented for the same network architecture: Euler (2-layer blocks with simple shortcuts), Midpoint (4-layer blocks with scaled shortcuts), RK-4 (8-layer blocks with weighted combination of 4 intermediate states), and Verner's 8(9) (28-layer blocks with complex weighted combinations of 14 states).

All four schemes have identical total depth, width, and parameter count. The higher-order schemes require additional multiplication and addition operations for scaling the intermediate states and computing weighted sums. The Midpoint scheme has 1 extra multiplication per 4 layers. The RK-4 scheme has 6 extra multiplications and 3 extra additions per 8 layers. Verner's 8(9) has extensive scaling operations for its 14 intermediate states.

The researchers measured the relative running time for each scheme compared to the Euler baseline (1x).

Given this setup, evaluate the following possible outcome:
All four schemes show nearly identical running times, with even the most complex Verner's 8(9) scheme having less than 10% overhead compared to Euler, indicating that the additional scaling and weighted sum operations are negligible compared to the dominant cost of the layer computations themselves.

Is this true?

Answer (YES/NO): NO